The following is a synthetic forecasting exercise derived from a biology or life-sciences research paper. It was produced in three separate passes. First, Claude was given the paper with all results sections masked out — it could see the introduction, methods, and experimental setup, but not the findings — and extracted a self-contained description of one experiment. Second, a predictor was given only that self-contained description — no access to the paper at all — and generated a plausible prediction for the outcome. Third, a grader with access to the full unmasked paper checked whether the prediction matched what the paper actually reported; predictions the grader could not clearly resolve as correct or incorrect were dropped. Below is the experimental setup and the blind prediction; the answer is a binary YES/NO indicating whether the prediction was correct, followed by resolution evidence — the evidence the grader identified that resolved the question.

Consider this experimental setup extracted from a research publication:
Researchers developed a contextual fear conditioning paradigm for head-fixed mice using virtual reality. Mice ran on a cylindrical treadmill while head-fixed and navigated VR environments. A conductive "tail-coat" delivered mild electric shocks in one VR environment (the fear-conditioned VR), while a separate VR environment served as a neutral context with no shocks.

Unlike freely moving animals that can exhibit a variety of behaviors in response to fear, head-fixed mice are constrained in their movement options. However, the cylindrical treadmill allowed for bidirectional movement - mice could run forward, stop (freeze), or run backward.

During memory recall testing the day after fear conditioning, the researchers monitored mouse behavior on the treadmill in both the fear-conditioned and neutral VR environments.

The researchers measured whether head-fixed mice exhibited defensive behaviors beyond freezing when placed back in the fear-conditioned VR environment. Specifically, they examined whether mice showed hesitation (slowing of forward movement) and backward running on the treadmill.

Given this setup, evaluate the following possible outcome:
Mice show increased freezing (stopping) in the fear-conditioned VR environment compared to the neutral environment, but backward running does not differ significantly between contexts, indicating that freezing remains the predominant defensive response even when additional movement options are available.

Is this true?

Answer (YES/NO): NO